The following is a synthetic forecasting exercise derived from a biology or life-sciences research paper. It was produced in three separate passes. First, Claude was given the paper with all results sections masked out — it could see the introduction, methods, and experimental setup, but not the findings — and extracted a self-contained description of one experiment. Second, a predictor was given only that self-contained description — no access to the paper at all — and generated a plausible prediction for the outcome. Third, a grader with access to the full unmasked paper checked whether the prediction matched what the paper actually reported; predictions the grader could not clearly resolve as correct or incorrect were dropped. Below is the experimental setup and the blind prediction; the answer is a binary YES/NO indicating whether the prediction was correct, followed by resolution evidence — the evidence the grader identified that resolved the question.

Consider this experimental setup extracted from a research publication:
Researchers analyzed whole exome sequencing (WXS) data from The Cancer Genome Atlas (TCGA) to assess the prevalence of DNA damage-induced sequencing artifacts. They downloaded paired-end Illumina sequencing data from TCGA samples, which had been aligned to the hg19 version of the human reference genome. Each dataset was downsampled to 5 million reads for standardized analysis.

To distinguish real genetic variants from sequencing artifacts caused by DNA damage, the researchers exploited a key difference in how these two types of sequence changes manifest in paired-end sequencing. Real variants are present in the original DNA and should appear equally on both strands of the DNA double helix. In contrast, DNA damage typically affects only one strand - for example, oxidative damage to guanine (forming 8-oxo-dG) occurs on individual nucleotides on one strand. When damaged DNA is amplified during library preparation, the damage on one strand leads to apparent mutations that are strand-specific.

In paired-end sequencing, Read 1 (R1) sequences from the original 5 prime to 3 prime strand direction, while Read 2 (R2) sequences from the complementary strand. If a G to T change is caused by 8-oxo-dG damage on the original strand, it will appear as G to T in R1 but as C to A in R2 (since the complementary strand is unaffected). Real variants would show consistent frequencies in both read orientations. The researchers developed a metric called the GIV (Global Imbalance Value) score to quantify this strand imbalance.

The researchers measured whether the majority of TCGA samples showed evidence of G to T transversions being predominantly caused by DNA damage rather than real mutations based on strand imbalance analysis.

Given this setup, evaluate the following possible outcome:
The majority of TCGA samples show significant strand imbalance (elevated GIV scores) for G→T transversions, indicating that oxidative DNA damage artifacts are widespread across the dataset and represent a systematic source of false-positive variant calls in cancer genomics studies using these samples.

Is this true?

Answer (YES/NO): YES